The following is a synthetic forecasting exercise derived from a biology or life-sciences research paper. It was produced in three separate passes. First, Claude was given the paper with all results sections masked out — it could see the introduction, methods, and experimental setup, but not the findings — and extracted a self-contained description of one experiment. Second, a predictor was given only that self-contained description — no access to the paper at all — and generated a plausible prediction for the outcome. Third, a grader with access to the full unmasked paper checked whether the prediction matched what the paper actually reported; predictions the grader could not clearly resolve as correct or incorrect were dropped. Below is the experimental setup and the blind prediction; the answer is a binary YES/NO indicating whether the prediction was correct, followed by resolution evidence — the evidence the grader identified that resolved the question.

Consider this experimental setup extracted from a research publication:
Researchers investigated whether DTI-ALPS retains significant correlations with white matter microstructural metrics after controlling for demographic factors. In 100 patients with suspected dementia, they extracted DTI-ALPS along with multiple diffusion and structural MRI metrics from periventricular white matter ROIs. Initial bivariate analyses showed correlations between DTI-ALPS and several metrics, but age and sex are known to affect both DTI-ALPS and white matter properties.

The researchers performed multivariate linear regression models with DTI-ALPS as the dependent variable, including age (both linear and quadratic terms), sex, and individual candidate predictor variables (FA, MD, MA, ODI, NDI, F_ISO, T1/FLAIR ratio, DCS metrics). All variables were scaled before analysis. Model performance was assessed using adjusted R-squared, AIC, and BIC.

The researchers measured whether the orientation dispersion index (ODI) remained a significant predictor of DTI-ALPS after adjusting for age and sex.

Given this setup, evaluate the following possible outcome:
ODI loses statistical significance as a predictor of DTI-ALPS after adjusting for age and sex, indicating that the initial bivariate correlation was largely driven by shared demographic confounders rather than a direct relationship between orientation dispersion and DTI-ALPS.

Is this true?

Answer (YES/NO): NO